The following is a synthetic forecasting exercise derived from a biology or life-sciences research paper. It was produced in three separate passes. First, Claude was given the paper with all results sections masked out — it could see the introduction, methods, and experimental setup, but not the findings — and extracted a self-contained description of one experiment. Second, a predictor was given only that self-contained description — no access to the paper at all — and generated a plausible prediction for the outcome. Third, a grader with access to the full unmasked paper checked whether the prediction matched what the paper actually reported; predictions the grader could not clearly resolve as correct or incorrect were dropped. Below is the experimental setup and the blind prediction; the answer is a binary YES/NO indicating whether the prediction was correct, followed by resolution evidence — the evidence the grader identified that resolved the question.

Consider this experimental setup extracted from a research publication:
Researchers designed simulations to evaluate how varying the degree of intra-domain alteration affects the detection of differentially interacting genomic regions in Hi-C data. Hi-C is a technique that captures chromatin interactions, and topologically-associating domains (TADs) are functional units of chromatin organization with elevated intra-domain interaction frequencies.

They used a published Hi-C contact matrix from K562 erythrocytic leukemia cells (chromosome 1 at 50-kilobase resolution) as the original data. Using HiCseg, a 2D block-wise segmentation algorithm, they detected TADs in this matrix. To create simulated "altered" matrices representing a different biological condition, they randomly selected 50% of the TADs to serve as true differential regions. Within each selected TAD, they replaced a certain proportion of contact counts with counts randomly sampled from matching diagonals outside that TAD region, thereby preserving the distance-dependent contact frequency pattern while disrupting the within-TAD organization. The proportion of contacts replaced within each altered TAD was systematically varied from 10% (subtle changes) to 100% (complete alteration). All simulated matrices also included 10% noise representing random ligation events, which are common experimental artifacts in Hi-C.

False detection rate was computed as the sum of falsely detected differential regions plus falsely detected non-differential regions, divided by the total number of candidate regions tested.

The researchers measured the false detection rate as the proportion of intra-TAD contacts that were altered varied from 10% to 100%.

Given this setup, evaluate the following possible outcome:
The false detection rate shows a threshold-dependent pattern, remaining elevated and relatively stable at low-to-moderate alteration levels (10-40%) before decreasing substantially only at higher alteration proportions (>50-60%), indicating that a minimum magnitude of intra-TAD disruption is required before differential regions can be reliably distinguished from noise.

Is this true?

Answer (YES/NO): NO